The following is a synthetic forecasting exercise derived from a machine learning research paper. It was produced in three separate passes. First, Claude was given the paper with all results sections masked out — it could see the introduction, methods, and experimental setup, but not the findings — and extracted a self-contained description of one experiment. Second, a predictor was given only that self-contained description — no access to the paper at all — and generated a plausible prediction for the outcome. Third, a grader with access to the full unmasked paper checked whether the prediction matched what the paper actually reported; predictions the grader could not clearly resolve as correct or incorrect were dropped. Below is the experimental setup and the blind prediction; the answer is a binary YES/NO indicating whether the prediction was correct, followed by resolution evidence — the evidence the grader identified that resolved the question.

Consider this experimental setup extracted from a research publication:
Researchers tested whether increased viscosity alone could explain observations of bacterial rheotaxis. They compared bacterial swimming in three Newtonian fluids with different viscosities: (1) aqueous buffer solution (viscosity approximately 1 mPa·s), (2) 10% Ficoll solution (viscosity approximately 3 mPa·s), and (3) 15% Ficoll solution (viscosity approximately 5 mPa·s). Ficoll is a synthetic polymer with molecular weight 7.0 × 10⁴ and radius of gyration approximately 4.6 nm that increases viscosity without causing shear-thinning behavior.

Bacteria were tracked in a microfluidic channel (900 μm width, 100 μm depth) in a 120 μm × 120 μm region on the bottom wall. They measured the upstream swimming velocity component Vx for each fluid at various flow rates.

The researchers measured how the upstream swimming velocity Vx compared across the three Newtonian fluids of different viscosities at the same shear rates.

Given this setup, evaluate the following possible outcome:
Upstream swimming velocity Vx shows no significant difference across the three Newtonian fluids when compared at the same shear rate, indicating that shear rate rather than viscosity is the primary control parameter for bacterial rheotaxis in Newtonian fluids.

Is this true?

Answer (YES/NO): NO